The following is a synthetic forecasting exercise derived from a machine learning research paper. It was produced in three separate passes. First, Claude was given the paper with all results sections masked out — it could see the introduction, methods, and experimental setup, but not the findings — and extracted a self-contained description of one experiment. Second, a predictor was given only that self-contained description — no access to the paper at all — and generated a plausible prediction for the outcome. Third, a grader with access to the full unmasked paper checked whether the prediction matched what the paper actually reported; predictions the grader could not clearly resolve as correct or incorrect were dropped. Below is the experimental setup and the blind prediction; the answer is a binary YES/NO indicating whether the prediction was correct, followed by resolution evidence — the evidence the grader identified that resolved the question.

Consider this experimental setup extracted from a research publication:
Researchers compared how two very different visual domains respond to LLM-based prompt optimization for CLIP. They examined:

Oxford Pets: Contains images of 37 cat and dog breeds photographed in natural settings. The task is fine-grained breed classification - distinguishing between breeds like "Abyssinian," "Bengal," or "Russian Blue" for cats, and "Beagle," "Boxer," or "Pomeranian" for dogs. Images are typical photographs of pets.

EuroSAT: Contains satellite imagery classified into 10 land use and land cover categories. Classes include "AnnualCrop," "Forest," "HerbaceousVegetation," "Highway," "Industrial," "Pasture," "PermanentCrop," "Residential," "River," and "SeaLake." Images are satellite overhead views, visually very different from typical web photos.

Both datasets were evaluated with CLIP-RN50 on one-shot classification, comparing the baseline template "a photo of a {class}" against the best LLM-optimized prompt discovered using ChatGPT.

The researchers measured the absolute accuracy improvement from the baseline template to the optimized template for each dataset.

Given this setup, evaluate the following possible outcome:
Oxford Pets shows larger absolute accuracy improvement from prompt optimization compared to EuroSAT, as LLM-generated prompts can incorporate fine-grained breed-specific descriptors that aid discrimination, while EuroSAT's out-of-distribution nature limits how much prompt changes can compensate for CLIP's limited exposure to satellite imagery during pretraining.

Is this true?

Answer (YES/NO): NO